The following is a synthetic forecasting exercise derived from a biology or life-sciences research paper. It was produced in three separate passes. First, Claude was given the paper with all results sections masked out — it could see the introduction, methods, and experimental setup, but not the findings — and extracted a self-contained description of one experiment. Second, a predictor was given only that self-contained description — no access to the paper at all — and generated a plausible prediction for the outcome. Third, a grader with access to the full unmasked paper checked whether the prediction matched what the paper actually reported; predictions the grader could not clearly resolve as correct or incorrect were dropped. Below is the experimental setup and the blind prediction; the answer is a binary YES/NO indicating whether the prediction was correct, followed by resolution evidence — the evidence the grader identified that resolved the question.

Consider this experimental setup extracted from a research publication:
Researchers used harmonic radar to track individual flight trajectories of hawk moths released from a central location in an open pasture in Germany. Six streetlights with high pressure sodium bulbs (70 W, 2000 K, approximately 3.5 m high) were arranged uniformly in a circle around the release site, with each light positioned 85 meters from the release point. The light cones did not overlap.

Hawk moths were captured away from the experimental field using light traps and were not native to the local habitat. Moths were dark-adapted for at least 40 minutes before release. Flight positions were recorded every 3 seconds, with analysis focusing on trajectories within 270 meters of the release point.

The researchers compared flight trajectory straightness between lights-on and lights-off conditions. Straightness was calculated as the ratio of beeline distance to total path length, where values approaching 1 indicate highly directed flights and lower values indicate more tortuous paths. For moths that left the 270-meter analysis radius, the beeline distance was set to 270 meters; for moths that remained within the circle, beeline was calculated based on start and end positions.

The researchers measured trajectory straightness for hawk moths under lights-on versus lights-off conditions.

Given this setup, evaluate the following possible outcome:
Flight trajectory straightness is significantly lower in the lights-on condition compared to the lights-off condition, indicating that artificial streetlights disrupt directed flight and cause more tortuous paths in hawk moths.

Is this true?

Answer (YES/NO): YES